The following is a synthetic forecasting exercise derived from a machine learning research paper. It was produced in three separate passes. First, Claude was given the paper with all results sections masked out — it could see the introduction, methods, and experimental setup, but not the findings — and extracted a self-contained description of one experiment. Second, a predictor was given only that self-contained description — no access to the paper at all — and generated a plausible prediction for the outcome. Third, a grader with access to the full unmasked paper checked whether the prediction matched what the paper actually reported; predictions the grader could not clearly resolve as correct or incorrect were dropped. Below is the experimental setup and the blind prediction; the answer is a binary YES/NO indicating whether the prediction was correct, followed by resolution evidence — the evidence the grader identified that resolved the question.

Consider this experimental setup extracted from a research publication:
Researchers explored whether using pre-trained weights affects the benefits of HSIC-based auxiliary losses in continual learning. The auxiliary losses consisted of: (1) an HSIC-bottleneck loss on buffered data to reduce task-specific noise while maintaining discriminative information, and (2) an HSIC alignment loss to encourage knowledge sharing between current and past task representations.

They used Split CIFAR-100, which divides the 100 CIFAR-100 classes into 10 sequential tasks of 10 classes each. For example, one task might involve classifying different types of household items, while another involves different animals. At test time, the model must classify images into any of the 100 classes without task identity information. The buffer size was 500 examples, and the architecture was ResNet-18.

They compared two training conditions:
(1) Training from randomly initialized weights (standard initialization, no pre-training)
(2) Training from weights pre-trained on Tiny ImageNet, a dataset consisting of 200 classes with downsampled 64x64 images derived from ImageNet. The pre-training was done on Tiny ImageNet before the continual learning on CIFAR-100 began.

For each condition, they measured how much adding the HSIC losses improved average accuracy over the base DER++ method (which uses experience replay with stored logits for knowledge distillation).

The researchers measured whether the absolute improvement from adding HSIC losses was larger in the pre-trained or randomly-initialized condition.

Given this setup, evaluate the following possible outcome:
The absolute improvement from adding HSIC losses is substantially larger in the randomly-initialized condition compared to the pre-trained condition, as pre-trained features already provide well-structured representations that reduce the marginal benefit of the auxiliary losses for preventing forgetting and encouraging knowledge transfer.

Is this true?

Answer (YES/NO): NO